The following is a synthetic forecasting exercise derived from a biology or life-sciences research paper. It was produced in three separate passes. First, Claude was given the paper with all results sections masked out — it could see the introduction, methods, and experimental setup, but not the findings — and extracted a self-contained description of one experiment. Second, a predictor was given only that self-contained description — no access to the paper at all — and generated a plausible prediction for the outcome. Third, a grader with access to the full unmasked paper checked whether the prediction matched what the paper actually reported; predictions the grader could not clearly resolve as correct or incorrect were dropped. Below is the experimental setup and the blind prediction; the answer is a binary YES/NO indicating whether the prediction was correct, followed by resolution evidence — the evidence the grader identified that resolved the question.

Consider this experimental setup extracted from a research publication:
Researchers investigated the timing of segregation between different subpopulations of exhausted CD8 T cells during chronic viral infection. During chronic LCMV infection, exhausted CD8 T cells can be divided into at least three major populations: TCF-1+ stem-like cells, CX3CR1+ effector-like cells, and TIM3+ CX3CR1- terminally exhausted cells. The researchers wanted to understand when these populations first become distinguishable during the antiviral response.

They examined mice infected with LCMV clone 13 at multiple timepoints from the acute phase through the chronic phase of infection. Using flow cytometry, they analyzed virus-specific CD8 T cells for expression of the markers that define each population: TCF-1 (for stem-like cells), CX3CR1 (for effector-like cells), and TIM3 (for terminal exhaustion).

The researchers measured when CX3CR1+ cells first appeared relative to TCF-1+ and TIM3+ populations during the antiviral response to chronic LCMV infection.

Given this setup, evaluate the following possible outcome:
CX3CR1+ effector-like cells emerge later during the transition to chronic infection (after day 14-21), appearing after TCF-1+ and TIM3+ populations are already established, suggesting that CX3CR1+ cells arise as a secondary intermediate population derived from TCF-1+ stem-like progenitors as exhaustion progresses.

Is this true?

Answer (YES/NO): NO